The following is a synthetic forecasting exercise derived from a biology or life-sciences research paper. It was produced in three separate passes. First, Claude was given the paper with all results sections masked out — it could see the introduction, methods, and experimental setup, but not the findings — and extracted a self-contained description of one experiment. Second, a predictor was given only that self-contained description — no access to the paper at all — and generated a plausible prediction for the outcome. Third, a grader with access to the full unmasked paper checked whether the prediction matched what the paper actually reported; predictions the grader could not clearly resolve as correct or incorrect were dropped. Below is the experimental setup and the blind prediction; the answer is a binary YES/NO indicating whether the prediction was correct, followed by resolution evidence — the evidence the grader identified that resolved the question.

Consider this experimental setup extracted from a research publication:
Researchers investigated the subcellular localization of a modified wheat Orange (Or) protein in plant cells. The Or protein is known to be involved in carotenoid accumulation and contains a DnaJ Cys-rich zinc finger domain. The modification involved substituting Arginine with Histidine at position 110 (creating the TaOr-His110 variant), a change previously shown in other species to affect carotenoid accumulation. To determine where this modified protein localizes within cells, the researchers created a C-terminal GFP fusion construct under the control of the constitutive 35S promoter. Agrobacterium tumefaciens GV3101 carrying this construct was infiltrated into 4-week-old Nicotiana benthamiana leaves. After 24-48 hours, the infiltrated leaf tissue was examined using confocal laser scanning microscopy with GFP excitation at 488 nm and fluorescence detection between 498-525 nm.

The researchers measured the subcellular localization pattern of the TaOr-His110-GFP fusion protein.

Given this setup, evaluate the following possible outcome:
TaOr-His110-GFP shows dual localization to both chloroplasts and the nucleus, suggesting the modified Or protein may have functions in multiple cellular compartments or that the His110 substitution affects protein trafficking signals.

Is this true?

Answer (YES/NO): NO